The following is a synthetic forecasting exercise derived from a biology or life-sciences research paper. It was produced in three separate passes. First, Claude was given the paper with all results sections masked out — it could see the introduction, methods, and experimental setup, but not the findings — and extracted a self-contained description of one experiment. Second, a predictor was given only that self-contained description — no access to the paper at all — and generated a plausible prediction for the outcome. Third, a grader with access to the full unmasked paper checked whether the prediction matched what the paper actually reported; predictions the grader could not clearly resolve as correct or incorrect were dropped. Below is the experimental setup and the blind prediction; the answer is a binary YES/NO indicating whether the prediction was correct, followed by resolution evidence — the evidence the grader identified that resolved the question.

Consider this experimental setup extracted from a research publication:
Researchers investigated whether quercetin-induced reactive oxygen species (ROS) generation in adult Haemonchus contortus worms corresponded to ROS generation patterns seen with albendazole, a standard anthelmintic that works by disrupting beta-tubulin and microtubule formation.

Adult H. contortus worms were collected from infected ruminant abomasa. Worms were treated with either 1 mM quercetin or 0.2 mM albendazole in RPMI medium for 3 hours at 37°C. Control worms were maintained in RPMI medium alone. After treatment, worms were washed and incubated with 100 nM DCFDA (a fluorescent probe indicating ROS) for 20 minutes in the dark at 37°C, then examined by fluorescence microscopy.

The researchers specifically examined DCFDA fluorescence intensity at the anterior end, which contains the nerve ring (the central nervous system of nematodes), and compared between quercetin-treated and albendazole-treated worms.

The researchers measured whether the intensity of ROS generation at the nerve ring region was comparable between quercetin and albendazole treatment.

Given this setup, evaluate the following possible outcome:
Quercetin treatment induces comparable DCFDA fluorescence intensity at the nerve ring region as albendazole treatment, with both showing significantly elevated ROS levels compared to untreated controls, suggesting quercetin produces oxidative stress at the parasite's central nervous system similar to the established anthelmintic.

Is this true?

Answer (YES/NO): NO